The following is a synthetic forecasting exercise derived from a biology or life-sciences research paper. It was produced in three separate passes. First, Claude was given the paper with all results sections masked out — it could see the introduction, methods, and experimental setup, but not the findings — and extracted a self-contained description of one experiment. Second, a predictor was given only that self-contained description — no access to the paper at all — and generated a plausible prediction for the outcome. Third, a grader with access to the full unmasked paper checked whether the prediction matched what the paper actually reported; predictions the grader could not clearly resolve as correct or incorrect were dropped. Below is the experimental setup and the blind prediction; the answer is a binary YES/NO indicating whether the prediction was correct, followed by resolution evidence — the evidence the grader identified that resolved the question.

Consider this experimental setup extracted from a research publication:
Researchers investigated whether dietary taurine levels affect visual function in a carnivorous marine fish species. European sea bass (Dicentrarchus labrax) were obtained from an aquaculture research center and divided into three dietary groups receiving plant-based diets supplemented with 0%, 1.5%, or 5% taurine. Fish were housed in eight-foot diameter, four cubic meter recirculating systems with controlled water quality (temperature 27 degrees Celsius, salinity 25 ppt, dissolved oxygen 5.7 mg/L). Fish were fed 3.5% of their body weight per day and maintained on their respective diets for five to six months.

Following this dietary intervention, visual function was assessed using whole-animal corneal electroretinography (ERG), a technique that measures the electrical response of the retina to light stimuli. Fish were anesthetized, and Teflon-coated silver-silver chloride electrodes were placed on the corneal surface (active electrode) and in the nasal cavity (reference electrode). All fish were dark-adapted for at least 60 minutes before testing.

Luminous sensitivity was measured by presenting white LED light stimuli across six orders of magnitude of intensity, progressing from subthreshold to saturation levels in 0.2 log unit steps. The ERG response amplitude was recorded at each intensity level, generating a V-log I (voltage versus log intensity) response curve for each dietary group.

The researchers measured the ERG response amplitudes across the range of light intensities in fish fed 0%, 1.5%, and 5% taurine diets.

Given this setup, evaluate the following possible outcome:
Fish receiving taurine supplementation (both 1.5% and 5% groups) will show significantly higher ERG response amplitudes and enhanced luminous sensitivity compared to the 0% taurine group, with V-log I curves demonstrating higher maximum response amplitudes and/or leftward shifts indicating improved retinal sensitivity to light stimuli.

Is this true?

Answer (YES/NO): NO